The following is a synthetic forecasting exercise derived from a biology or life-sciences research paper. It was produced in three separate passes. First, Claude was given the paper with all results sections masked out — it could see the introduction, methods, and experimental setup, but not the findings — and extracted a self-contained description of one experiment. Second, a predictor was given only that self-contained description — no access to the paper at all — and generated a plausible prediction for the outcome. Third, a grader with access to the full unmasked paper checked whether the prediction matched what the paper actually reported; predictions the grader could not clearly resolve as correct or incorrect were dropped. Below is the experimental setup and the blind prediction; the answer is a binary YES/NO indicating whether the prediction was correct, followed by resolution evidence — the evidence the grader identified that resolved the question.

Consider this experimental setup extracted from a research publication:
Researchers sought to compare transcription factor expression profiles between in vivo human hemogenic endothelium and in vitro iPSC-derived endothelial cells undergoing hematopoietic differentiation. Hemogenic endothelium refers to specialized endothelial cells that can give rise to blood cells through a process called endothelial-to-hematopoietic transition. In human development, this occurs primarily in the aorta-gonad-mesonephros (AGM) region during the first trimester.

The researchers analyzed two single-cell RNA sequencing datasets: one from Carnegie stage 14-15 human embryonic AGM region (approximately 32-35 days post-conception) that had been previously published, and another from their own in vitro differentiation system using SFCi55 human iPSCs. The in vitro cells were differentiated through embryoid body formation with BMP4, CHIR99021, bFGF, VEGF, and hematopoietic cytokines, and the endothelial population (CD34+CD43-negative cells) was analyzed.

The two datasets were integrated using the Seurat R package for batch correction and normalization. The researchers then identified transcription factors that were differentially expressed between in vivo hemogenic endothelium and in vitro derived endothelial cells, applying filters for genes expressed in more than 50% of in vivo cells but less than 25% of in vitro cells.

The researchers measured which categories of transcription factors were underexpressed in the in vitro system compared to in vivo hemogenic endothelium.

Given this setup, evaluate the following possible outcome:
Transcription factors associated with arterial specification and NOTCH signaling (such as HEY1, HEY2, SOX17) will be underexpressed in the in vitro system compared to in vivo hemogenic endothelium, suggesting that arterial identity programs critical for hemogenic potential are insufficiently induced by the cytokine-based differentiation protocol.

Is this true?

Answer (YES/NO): NO